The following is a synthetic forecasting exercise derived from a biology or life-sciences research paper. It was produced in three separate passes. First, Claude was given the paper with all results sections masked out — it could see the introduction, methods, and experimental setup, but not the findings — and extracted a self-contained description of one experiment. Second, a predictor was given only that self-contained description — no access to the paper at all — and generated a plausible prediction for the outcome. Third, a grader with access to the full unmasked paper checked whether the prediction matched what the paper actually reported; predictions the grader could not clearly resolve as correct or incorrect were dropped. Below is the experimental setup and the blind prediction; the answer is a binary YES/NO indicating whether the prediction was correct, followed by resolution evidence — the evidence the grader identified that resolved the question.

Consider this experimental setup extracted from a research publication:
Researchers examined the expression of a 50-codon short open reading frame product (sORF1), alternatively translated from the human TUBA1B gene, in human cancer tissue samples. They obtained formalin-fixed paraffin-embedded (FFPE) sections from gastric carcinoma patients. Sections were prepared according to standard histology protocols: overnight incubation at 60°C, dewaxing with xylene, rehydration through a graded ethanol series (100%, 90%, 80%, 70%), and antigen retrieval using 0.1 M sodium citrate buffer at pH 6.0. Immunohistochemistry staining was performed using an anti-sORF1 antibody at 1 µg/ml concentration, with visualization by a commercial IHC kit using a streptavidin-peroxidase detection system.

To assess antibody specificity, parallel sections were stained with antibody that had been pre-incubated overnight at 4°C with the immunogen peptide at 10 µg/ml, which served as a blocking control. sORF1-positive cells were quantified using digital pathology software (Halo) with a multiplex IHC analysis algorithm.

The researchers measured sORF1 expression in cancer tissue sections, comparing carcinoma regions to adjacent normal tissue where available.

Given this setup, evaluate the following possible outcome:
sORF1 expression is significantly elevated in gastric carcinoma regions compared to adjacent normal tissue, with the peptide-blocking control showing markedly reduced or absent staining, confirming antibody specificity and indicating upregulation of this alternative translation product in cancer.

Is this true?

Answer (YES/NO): NO